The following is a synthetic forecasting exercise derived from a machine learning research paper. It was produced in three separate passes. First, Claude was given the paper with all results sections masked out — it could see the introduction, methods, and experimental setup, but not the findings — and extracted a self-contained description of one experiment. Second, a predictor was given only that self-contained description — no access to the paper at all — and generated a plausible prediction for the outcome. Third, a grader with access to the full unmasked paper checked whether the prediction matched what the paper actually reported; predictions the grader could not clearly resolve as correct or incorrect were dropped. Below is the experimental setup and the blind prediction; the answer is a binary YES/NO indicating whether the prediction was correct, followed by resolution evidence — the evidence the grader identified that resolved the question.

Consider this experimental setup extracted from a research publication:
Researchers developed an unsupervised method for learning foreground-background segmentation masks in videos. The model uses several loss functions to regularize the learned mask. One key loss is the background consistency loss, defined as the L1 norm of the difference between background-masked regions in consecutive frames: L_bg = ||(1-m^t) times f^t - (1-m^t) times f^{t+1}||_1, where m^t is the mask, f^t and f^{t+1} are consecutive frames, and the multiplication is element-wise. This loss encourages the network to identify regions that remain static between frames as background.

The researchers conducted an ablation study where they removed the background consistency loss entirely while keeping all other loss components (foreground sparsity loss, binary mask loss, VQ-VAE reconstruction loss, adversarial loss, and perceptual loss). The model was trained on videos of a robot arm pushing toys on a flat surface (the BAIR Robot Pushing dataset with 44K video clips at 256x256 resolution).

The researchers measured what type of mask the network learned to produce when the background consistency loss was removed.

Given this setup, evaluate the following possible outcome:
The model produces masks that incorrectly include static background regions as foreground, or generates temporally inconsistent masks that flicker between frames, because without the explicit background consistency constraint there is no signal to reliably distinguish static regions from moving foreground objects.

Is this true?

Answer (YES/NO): NO